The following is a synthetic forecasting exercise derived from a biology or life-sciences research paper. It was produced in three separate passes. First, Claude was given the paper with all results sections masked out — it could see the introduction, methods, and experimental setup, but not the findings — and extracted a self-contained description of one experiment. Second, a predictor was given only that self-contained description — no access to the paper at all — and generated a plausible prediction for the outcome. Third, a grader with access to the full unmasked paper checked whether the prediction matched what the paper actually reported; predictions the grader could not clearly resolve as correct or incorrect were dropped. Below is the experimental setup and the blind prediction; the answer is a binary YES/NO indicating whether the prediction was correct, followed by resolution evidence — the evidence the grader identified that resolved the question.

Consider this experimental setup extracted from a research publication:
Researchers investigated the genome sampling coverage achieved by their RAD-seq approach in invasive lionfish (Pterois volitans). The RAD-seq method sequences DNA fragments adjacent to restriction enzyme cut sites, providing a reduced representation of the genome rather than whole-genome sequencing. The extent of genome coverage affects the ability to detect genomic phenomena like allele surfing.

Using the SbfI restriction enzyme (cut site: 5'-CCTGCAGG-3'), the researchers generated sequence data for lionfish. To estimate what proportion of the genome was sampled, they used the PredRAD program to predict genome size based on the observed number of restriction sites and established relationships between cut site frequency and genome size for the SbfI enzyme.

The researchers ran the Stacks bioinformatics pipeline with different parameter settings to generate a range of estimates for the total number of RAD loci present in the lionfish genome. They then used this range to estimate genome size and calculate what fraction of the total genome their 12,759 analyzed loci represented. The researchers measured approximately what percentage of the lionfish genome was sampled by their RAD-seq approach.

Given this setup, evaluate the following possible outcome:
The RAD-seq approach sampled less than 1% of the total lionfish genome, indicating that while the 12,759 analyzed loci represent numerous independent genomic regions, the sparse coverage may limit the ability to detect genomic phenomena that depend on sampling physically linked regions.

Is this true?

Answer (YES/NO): YES